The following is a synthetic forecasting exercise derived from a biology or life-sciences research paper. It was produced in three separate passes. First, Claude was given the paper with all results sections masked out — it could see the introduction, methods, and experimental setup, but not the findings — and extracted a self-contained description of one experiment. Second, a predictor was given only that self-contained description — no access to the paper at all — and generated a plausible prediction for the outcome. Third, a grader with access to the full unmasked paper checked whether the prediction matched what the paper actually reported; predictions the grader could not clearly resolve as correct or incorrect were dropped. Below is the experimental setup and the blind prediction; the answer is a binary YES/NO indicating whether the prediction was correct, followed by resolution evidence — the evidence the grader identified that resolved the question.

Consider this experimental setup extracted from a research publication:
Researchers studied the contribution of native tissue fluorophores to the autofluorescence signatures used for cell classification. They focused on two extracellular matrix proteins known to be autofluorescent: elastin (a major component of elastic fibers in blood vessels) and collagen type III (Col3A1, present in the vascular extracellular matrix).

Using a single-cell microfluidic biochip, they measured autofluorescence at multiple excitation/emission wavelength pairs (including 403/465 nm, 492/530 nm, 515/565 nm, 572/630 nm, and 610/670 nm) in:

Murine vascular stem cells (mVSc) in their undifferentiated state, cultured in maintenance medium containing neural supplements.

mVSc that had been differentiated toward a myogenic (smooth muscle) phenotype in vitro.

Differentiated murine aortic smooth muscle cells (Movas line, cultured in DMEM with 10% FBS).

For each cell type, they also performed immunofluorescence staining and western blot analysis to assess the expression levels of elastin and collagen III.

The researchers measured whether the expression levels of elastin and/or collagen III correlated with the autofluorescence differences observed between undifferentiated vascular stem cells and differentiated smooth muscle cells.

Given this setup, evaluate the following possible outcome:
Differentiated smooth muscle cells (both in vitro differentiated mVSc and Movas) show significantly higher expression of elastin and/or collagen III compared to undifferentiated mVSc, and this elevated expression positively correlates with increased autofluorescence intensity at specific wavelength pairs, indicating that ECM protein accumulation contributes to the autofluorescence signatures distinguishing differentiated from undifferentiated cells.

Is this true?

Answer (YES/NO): YES